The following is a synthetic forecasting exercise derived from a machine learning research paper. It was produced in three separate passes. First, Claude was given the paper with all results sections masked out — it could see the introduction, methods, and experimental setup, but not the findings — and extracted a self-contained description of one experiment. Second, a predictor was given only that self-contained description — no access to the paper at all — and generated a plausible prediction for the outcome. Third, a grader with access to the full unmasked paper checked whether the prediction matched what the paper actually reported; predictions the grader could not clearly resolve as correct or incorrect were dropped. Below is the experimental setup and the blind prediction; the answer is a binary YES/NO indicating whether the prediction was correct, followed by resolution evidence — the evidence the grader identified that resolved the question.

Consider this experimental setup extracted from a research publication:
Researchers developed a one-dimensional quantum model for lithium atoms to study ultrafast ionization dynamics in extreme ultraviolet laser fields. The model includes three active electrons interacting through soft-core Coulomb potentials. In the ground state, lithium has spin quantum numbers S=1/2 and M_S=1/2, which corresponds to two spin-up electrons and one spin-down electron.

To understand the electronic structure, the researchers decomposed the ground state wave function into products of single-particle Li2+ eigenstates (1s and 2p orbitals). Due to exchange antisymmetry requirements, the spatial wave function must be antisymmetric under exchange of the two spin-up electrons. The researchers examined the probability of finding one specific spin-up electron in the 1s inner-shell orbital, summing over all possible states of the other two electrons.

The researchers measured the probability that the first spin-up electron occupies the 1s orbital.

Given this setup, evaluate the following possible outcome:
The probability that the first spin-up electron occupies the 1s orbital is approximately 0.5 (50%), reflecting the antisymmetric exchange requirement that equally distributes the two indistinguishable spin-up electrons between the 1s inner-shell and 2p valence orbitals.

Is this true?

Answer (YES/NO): YES